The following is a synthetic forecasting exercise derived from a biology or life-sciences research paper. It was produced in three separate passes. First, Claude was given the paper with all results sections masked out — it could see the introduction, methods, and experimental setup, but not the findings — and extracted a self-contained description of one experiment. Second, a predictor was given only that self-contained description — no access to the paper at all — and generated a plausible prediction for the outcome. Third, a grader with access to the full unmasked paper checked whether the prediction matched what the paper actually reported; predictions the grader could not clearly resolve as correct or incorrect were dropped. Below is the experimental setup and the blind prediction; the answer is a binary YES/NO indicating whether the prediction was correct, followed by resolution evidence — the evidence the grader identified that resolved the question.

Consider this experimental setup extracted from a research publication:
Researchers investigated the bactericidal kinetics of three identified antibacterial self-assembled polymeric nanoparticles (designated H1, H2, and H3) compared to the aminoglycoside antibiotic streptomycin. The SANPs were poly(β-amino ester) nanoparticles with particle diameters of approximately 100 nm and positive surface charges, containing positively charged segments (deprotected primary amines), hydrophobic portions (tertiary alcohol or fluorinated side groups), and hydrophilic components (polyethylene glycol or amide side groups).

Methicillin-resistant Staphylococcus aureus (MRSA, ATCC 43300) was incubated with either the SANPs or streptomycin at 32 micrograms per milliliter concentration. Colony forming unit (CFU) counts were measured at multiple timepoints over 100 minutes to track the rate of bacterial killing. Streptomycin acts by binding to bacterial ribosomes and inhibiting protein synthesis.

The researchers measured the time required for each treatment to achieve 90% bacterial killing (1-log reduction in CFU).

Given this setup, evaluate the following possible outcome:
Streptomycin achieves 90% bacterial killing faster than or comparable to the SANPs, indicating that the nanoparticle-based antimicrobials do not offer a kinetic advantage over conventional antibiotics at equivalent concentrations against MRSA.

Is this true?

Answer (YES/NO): NO